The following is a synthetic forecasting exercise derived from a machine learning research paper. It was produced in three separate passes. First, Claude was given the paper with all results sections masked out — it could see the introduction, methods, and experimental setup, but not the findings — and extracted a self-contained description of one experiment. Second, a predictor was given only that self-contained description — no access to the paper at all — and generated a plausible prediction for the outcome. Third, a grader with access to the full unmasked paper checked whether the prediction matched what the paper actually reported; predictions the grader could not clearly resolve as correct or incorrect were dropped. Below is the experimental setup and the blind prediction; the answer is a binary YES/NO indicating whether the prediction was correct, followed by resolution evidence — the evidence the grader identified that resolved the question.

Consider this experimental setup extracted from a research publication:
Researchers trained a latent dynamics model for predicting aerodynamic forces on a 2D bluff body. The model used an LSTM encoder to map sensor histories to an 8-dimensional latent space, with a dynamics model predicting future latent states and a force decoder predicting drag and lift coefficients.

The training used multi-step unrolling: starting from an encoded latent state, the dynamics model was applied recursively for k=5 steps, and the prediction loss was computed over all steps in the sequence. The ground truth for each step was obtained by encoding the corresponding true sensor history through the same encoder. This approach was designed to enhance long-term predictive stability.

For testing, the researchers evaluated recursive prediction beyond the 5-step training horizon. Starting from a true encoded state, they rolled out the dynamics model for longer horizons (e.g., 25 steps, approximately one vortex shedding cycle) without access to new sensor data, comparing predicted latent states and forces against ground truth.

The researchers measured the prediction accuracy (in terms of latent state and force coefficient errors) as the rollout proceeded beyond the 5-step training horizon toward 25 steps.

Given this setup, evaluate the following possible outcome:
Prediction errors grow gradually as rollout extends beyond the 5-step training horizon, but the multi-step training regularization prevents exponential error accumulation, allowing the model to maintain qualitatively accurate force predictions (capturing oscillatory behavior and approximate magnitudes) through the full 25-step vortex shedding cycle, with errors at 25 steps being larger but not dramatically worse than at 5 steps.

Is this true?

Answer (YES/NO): NO